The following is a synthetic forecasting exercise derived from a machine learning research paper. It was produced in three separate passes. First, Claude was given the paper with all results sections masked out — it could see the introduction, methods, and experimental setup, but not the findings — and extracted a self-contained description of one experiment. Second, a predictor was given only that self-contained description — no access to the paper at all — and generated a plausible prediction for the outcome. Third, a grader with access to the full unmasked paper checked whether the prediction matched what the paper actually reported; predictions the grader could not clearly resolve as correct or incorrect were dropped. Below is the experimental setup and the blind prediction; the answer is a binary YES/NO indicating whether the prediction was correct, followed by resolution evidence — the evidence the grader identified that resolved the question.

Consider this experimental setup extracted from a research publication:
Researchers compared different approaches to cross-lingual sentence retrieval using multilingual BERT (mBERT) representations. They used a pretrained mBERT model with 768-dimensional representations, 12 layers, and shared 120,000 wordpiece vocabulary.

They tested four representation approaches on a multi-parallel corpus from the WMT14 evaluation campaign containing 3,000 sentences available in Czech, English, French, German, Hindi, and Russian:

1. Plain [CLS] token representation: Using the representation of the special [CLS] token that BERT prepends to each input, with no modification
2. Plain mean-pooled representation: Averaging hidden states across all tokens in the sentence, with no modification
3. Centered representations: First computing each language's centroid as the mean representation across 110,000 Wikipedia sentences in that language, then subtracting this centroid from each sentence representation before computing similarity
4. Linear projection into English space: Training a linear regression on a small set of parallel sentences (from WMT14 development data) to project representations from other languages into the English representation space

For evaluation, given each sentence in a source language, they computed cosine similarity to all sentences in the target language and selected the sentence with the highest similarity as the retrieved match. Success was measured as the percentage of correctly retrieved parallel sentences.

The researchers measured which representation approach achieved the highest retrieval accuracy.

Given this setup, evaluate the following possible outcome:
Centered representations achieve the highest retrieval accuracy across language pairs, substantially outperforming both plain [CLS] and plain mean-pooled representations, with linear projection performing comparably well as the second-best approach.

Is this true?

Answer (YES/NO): NO